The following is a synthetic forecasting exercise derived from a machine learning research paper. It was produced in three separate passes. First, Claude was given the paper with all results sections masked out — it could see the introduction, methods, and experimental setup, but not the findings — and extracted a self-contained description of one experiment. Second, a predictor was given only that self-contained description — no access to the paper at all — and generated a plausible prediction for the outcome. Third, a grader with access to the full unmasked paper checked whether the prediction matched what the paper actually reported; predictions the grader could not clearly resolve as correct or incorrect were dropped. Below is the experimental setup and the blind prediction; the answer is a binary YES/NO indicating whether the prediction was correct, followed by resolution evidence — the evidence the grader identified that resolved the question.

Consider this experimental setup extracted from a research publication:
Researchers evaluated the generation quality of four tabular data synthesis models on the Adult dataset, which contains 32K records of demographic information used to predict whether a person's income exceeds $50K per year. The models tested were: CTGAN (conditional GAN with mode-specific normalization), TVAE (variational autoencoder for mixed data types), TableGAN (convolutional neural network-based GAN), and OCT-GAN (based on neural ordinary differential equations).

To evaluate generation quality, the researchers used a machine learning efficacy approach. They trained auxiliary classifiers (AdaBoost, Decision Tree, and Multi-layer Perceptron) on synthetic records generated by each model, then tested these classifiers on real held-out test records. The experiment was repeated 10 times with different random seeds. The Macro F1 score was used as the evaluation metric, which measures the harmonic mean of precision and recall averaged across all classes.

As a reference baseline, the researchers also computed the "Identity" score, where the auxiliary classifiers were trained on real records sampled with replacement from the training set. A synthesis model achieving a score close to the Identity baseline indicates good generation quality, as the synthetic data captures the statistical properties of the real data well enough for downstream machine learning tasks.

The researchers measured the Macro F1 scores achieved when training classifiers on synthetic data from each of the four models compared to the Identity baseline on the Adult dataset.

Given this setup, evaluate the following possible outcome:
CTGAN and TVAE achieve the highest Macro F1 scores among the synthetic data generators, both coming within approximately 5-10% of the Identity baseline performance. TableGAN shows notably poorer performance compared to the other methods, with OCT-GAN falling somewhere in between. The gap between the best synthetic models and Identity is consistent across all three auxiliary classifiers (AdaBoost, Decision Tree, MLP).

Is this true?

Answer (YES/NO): NO